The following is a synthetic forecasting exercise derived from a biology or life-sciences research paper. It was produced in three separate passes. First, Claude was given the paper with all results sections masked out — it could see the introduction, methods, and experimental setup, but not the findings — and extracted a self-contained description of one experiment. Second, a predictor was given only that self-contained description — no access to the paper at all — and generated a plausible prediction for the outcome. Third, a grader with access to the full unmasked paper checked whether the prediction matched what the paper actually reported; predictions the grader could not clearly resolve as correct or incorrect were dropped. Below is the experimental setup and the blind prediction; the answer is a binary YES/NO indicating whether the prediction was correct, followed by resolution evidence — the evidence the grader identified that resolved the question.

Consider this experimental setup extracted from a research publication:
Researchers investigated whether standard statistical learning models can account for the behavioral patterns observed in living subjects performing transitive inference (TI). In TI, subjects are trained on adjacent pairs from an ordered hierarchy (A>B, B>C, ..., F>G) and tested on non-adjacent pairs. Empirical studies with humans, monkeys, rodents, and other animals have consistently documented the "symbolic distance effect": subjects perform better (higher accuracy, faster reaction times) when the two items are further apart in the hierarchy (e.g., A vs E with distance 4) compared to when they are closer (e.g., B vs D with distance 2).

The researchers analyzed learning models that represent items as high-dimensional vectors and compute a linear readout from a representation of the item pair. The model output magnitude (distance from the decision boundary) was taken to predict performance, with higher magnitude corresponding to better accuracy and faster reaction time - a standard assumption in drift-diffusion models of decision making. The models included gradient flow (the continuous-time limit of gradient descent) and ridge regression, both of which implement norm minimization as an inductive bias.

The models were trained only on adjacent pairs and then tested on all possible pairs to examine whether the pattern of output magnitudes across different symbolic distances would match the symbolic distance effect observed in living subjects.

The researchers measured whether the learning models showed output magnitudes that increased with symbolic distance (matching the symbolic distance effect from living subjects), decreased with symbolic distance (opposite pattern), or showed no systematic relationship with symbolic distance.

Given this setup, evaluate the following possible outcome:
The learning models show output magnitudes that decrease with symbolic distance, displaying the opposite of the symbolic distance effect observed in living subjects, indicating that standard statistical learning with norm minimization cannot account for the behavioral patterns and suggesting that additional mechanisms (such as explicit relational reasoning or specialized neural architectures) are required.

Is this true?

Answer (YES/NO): NO